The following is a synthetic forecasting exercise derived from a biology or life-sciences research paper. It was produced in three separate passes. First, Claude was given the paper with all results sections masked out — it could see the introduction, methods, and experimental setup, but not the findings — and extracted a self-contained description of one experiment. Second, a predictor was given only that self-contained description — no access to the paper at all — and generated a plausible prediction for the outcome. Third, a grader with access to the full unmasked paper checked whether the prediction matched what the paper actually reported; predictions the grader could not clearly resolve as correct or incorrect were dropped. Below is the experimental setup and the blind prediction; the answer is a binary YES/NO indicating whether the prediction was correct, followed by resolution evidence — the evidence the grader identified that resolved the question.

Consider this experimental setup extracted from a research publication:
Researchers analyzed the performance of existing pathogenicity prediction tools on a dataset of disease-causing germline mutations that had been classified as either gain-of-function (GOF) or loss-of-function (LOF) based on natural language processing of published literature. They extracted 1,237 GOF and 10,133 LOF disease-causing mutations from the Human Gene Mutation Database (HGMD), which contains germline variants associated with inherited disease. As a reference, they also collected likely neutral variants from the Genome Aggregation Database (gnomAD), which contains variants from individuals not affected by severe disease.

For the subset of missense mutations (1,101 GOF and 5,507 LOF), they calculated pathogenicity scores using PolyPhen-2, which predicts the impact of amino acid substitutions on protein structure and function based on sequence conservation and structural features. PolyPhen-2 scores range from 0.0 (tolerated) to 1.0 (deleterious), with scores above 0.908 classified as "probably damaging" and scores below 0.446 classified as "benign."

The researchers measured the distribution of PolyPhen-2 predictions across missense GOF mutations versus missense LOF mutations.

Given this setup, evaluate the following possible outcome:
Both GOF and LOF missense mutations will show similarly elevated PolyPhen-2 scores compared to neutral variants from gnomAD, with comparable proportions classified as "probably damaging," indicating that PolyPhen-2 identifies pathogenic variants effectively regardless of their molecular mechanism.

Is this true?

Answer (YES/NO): NO